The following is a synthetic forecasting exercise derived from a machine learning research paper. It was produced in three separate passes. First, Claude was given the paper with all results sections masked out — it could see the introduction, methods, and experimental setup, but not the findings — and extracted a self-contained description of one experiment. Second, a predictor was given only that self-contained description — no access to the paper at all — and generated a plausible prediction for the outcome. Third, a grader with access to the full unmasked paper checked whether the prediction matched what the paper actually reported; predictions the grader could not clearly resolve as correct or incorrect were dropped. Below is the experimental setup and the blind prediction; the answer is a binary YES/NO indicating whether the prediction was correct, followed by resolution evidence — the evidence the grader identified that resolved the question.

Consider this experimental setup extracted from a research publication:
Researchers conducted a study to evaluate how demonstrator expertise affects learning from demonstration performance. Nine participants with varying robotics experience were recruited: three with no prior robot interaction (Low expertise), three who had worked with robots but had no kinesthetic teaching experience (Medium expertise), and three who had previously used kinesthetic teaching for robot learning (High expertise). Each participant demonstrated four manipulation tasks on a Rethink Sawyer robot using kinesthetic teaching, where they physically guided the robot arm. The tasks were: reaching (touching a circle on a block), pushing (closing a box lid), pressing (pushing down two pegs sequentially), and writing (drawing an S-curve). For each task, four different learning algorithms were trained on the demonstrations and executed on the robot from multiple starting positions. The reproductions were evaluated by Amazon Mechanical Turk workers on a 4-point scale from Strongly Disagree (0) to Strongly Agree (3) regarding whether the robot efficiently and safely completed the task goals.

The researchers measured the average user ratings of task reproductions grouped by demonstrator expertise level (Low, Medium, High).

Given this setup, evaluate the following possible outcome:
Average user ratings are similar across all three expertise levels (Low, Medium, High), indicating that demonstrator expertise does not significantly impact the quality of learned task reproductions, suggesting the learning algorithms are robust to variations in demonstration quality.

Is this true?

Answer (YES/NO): NO